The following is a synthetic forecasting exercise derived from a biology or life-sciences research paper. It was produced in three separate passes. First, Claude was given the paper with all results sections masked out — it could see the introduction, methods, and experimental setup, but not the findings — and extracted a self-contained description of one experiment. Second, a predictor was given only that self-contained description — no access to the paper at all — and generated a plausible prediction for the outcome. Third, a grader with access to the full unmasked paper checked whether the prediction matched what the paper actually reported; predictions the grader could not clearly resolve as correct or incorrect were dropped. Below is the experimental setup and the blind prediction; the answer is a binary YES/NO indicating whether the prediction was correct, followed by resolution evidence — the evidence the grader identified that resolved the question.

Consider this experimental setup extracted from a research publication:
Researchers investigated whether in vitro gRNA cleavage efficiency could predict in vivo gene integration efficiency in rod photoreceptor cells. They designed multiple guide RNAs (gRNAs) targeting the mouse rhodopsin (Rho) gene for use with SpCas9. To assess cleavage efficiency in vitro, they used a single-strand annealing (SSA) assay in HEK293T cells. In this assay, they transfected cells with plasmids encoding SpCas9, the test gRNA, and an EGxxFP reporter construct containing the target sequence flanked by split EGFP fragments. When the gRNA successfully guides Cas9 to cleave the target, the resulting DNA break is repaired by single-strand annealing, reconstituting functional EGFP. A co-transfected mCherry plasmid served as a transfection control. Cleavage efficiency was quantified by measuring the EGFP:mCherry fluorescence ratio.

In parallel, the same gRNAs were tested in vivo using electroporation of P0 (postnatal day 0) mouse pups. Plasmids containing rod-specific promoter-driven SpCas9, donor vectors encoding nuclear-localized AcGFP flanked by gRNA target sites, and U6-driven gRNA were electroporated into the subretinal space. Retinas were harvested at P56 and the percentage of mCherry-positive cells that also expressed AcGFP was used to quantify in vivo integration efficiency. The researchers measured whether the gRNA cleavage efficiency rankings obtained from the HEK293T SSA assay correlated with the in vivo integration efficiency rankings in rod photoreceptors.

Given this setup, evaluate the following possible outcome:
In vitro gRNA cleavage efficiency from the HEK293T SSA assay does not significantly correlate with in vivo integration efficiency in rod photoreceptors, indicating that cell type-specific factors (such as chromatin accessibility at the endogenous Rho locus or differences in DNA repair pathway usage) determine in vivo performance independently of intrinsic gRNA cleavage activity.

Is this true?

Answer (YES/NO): NO